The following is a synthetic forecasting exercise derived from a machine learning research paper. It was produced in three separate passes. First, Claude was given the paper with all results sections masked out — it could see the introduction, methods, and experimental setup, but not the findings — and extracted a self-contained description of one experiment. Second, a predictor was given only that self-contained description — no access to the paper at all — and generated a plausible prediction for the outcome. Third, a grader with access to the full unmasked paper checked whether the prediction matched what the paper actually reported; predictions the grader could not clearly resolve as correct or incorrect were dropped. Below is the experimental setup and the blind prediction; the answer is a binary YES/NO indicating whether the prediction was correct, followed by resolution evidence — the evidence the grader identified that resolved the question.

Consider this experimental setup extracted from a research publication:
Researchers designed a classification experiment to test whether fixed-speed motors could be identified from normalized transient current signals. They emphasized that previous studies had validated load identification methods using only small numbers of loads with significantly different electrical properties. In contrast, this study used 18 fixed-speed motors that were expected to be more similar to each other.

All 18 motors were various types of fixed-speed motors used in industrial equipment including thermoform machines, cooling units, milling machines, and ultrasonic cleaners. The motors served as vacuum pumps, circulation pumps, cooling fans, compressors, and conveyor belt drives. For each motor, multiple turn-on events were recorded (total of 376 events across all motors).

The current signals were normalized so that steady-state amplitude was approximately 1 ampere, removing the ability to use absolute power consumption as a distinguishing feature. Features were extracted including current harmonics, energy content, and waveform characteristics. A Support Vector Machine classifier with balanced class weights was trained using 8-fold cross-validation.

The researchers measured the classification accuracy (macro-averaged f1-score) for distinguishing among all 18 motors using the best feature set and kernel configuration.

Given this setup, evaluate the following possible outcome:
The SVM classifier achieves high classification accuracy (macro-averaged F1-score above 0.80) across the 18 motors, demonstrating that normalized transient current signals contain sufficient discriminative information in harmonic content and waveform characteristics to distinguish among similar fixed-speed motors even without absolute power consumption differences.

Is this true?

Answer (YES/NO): YES